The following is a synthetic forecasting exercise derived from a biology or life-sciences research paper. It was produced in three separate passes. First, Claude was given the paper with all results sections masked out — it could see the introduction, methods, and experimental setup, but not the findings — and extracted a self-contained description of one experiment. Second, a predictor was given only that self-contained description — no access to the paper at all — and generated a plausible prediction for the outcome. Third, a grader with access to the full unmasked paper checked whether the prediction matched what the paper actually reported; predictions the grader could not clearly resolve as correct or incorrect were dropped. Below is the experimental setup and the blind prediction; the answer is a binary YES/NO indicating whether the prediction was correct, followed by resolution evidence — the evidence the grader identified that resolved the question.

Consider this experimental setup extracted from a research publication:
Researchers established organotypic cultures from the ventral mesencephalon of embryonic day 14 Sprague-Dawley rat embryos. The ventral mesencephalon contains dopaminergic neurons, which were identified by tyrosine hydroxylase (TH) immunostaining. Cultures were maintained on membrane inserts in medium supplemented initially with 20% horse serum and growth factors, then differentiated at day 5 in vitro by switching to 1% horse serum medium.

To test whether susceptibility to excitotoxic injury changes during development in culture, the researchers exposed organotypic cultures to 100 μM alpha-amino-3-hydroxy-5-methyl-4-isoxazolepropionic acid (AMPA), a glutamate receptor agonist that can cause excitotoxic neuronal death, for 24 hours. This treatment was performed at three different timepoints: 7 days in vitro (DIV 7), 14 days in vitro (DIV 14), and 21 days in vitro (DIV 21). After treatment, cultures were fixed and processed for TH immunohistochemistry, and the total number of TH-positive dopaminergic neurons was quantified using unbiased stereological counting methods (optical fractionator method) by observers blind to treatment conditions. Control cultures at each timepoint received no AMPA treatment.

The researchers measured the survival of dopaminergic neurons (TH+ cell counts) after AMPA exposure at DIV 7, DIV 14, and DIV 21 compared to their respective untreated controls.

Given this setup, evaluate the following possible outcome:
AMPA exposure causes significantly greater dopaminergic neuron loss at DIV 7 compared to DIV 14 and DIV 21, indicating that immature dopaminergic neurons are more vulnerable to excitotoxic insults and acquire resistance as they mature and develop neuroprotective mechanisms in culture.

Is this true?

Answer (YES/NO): NO